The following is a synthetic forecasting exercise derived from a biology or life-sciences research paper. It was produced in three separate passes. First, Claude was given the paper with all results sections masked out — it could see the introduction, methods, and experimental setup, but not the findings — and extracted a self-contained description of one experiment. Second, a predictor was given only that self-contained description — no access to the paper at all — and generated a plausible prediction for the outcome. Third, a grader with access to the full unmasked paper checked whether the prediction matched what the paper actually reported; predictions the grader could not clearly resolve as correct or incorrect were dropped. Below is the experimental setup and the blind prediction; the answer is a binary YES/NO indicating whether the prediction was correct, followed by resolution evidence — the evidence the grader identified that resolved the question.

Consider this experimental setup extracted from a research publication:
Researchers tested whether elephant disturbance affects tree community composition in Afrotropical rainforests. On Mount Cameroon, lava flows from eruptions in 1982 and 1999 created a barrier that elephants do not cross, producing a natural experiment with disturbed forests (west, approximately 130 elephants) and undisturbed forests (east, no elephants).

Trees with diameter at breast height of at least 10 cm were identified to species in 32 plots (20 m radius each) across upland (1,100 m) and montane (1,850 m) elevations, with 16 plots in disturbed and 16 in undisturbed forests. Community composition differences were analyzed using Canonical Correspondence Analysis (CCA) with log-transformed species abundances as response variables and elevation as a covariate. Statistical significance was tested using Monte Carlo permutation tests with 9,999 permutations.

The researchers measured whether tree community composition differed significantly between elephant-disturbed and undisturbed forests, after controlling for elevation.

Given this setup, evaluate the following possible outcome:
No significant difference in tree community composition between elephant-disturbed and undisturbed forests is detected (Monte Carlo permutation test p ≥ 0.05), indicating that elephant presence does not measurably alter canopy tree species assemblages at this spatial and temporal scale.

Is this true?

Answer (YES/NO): NO